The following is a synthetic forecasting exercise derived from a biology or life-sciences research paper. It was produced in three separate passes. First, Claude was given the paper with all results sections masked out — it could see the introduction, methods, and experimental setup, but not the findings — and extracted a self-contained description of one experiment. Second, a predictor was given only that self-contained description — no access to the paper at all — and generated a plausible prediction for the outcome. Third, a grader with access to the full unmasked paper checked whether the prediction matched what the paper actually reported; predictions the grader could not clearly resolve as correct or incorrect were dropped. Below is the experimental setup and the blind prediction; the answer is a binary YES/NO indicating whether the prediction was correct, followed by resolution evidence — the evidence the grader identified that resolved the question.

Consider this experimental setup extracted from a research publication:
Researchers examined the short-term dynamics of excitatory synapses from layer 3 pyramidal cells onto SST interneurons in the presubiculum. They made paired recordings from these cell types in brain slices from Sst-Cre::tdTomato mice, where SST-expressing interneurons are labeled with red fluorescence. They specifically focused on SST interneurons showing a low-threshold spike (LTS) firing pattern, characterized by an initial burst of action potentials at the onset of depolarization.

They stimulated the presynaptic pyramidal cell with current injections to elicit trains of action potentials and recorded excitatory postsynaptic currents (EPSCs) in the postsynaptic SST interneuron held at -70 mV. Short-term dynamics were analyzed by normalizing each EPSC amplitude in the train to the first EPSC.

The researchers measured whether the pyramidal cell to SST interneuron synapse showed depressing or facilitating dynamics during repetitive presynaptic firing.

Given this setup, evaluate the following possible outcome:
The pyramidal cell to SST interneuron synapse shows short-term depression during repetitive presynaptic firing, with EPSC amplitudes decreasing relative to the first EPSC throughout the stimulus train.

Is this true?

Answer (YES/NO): NO